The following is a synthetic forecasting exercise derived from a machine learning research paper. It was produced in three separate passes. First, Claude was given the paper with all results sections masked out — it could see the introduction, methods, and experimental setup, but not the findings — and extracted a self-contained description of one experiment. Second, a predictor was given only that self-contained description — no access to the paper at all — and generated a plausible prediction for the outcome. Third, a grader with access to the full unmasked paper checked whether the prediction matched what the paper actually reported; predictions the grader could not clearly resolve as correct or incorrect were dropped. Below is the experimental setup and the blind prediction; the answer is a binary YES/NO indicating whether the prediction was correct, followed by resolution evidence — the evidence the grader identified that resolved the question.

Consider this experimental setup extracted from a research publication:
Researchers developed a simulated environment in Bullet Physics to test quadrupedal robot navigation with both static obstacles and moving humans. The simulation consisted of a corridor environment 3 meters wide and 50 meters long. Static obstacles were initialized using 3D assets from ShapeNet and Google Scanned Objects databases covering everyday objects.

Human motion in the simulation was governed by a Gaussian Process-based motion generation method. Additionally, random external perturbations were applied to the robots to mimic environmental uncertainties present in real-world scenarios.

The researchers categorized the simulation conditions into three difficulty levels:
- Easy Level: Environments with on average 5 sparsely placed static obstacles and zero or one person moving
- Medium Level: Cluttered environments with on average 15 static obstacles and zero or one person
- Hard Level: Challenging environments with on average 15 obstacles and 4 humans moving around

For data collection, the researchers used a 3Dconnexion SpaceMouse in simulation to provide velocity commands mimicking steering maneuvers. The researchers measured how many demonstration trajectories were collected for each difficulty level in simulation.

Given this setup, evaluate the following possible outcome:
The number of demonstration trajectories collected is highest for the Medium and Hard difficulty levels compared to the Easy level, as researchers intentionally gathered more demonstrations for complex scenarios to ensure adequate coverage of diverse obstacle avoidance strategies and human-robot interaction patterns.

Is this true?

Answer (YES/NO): NO